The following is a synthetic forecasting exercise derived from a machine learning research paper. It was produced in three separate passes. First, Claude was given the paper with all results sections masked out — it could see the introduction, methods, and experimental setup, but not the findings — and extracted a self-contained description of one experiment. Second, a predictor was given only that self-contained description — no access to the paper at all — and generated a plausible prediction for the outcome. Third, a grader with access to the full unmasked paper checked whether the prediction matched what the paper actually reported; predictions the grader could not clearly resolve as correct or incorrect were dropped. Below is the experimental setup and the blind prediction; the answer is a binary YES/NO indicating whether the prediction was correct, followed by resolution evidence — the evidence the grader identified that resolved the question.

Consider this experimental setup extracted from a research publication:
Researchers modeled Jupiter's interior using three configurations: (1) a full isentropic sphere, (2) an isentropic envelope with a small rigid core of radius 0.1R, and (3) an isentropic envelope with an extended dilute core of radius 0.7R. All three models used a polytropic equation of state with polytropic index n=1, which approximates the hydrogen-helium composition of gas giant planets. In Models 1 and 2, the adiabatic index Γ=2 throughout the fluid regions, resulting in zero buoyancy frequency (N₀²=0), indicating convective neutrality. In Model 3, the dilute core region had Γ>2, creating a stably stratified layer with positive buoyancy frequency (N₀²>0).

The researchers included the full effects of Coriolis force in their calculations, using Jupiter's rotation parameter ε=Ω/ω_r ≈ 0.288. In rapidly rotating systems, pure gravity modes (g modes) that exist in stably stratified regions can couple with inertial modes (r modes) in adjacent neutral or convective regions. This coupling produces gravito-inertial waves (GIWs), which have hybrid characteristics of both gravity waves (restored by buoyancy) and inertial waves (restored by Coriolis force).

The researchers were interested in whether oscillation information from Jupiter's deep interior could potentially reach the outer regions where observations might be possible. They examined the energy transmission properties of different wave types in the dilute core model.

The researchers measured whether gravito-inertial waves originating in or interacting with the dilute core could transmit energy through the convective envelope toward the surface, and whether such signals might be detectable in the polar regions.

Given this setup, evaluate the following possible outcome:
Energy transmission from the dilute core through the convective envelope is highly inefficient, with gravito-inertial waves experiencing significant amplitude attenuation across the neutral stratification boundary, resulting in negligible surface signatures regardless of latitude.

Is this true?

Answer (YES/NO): NO